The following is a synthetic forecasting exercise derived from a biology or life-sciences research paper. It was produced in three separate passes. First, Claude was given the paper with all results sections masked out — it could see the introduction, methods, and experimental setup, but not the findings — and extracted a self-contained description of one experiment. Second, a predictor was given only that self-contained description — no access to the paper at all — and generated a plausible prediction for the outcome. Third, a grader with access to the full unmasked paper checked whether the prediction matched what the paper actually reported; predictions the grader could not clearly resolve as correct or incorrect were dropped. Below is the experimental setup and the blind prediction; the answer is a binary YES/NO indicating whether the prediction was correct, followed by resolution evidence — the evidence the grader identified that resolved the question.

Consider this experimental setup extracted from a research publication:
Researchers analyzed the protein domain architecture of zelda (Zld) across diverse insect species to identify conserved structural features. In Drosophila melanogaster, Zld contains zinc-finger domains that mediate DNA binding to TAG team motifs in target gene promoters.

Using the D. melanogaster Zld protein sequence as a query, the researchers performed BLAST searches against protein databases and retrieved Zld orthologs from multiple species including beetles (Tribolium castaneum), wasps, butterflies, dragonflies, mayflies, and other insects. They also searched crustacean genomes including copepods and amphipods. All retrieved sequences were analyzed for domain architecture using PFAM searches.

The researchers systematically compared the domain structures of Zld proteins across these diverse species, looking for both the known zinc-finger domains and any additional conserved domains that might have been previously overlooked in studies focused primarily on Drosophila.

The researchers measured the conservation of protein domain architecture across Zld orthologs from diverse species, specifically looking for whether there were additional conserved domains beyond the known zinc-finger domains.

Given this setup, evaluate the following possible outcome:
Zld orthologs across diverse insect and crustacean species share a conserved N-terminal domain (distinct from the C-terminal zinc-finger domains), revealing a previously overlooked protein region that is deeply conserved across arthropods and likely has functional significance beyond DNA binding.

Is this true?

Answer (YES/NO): NO